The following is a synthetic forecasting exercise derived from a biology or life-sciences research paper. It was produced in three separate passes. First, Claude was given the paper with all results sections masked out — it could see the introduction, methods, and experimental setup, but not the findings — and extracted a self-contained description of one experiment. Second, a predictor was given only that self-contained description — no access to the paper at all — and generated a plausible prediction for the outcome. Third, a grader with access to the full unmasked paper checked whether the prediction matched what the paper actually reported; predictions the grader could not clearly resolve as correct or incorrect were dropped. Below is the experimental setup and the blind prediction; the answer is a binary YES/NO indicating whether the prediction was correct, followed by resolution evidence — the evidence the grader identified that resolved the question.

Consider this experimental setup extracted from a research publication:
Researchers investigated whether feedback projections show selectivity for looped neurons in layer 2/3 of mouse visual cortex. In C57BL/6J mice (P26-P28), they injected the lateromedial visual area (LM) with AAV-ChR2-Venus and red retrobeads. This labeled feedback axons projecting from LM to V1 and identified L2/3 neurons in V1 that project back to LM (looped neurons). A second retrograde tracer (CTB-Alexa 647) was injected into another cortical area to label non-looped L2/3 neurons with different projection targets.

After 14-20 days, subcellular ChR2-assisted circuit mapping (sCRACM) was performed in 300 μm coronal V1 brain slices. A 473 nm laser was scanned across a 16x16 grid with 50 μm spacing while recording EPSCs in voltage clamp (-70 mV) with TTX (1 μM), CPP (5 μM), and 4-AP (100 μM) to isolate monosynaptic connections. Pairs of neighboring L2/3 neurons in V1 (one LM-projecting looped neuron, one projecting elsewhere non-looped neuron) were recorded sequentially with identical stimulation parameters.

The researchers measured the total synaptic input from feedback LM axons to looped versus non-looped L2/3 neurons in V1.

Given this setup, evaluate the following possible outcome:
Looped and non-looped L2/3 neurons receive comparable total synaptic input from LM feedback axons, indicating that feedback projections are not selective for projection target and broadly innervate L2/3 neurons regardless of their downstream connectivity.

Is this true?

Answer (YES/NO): YES